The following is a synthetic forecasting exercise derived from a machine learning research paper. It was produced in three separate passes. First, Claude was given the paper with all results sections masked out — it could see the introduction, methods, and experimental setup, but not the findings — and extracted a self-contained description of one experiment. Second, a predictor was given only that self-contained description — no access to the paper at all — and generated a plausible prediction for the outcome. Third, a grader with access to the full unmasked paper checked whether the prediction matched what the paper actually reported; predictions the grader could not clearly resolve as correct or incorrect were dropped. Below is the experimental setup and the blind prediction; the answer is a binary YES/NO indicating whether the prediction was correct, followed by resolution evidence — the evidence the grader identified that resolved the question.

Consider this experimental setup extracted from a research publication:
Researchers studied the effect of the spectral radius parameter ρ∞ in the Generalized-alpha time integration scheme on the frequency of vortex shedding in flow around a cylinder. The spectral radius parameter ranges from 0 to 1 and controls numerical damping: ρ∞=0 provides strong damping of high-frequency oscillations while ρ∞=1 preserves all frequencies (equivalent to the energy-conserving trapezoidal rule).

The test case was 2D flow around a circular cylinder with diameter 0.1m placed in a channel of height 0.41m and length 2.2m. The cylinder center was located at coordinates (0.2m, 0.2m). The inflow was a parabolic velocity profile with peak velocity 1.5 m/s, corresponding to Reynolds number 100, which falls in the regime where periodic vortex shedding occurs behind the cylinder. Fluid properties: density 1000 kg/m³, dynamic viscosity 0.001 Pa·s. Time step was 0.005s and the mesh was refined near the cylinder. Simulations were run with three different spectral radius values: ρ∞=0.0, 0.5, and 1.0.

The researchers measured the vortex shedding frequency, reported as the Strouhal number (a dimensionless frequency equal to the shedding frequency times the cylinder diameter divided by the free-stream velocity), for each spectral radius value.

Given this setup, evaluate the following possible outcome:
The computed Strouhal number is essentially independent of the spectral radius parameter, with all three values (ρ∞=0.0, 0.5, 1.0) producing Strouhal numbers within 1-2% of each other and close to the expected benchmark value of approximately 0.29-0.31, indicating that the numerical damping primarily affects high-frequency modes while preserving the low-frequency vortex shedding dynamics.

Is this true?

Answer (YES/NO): NO